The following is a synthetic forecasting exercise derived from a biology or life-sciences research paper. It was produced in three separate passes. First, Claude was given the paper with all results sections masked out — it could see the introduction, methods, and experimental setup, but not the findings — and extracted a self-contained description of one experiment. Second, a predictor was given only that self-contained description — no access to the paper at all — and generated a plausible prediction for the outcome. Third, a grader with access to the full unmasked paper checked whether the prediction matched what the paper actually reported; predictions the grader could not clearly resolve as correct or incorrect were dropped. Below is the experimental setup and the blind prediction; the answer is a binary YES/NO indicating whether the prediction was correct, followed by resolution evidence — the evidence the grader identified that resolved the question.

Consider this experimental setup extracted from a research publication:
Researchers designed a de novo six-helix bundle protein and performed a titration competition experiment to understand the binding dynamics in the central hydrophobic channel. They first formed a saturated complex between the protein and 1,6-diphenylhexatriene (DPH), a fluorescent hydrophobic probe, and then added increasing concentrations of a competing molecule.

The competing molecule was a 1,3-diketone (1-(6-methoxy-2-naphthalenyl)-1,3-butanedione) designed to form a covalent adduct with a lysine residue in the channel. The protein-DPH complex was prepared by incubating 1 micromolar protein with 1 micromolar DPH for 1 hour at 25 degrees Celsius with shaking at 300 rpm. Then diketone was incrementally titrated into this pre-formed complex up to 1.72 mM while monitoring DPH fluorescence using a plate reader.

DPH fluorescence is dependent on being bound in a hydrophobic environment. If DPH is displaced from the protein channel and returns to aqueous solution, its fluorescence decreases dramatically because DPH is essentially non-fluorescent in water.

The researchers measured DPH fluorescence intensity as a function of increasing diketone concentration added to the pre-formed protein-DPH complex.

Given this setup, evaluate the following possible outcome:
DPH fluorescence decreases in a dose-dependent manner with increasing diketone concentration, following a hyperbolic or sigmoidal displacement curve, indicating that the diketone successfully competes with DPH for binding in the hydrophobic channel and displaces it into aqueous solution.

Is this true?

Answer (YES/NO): YES